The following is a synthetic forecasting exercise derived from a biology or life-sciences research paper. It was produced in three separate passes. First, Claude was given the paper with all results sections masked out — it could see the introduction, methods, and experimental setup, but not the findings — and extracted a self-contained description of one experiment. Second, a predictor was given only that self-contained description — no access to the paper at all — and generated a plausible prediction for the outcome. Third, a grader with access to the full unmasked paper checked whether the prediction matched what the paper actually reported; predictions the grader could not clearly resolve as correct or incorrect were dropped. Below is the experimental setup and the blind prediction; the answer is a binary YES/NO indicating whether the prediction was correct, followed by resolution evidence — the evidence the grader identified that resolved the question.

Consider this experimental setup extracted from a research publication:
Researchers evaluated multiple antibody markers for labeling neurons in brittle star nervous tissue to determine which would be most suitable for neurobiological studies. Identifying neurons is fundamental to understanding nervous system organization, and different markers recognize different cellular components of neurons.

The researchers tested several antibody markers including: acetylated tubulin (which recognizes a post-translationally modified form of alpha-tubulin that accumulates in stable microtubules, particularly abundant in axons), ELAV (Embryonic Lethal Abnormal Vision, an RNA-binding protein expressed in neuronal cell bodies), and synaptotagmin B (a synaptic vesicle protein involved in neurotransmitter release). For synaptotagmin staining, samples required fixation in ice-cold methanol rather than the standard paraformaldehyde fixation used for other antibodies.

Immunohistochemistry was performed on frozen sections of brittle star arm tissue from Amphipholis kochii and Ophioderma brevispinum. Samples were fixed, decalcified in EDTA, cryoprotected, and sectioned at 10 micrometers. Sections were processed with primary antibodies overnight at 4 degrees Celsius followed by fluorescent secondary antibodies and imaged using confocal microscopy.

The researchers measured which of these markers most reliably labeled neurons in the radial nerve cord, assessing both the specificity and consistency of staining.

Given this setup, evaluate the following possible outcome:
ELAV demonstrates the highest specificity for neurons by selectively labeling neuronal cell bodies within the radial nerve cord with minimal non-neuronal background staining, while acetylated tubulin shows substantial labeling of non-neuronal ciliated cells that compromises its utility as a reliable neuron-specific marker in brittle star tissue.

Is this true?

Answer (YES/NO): NO